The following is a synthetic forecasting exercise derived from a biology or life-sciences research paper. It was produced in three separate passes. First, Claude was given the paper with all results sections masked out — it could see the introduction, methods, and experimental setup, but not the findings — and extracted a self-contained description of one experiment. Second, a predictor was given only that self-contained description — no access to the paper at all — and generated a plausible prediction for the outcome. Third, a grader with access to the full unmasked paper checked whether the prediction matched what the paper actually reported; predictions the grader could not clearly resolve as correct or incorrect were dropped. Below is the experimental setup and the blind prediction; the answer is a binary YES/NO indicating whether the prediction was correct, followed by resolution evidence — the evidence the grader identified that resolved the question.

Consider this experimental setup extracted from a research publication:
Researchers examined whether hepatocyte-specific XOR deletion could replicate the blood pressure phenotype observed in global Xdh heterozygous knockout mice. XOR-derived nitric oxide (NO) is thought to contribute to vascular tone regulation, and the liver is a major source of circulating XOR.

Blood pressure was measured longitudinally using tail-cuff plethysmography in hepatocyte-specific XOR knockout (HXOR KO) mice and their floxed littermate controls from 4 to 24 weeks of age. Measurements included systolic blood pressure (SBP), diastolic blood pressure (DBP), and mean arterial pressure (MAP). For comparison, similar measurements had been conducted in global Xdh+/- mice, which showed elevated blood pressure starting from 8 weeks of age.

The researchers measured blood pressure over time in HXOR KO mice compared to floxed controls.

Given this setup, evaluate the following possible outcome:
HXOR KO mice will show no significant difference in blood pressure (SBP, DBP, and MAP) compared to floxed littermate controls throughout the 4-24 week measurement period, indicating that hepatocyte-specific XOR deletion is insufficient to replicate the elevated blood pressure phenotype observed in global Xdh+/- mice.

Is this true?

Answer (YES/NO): NO